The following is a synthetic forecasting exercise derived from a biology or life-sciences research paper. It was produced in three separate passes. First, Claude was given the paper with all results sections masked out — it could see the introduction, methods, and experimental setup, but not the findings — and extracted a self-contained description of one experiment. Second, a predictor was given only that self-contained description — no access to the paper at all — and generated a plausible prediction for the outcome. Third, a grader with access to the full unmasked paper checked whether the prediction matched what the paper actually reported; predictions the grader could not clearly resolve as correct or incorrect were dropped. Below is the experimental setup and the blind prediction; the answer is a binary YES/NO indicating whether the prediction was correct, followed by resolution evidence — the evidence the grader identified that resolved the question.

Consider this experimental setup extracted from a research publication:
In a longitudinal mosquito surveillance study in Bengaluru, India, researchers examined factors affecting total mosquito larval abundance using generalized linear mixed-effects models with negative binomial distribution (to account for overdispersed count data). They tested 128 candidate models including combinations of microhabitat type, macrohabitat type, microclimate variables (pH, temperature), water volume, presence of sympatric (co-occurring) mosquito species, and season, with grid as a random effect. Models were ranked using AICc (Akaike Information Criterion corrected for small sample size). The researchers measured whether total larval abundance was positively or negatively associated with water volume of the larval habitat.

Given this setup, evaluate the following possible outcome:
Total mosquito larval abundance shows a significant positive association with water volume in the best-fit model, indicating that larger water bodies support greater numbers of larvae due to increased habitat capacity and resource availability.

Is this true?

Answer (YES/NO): NO